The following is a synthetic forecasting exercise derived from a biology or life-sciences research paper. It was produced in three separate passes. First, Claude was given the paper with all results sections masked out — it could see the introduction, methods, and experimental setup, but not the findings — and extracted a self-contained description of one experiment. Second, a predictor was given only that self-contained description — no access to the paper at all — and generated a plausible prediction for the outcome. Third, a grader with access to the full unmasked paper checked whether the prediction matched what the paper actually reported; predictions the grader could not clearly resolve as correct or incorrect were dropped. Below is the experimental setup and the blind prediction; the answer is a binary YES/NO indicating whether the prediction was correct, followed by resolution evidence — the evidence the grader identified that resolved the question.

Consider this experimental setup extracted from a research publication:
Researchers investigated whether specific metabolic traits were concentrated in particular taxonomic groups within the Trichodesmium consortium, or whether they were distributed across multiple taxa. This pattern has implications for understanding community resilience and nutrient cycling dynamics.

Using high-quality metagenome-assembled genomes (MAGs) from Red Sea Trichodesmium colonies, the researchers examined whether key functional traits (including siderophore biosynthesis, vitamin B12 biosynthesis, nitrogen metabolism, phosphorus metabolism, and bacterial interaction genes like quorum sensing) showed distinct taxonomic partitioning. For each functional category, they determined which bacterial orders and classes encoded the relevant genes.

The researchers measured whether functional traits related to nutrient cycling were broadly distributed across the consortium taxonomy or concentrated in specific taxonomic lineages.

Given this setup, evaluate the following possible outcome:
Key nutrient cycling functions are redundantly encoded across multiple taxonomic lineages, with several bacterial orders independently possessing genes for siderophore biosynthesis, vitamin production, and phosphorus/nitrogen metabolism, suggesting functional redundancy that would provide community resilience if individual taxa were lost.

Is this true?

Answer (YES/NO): NO